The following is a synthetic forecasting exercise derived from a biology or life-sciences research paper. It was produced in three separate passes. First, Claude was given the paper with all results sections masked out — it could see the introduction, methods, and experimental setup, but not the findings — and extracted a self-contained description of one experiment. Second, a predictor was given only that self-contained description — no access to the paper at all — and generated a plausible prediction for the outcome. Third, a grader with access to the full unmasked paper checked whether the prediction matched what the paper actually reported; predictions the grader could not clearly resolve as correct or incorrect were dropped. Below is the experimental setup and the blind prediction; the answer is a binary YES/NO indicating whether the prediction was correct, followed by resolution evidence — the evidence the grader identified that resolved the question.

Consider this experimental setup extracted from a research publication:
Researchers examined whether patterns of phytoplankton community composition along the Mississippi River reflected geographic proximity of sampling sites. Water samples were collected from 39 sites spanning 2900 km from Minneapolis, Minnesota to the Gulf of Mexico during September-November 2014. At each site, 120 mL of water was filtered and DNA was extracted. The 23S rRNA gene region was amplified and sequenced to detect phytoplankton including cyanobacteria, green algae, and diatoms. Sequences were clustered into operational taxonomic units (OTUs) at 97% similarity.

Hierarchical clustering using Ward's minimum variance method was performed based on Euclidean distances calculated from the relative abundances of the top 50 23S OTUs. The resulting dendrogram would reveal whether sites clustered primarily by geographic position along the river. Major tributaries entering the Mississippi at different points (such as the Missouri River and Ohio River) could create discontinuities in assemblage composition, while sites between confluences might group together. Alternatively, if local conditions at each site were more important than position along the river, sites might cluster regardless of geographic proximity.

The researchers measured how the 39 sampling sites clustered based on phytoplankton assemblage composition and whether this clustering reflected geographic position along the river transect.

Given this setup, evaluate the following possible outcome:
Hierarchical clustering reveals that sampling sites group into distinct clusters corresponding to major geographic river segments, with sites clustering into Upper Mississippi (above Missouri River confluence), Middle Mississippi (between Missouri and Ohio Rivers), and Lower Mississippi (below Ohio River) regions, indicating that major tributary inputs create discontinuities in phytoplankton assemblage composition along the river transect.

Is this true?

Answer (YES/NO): NO